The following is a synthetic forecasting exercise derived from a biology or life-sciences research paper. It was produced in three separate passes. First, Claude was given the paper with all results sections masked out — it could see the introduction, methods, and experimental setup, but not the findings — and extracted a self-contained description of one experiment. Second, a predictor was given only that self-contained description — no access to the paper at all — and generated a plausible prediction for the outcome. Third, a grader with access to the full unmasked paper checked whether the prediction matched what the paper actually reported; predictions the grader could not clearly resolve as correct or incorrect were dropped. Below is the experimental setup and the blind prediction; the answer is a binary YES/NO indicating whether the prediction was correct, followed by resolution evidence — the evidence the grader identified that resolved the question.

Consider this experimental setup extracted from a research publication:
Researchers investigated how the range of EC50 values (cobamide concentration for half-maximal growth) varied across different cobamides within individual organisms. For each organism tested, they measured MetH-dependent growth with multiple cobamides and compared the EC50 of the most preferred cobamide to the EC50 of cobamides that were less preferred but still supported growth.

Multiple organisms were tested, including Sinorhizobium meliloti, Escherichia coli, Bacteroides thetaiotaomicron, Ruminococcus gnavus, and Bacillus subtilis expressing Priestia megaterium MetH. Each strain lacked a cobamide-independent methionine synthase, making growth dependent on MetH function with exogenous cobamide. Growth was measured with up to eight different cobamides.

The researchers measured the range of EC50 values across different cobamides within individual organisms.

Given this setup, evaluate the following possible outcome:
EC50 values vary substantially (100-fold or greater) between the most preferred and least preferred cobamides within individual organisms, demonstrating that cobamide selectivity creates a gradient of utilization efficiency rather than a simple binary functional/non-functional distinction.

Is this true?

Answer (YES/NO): YES